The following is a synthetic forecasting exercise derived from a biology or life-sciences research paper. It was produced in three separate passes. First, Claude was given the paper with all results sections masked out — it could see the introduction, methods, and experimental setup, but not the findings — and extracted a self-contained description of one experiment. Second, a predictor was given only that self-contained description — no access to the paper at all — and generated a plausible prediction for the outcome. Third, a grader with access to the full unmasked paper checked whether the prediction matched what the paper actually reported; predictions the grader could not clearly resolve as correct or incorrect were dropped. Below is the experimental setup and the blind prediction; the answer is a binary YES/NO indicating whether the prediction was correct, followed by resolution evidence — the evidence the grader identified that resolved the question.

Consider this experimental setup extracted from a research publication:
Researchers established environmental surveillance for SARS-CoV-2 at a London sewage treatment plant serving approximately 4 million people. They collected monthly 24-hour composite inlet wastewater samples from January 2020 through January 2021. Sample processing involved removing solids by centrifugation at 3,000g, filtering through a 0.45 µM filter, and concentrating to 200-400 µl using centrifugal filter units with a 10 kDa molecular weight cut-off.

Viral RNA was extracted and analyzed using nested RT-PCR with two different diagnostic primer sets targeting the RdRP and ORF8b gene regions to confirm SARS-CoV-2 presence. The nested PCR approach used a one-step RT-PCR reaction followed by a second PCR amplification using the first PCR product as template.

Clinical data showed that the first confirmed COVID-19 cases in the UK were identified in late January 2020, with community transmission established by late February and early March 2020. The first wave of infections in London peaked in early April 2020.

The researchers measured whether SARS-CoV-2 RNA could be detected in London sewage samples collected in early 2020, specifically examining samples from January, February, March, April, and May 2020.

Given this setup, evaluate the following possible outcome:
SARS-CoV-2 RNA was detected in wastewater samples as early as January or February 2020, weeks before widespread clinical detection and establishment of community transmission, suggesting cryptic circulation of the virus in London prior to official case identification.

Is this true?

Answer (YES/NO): NO